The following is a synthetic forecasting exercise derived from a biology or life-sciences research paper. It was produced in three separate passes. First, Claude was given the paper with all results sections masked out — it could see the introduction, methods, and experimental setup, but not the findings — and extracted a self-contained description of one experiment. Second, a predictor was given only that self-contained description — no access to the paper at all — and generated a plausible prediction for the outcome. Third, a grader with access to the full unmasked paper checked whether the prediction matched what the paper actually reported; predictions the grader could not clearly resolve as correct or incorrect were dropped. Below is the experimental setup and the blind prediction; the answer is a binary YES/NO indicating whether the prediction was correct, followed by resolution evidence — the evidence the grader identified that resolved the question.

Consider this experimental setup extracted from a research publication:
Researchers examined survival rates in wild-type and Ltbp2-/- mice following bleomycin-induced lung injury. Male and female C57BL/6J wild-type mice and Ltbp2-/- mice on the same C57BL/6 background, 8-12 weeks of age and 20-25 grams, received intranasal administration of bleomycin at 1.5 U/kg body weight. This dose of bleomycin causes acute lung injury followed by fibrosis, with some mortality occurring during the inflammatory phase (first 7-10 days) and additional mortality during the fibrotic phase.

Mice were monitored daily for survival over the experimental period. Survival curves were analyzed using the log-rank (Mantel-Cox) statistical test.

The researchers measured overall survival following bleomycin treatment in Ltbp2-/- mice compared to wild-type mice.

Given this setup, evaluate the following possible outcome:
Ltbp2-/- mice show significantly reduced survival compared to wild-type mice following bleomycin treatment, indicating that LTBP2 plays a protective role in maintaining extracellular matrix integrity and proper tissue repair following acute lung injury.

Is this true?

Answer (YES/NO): NO